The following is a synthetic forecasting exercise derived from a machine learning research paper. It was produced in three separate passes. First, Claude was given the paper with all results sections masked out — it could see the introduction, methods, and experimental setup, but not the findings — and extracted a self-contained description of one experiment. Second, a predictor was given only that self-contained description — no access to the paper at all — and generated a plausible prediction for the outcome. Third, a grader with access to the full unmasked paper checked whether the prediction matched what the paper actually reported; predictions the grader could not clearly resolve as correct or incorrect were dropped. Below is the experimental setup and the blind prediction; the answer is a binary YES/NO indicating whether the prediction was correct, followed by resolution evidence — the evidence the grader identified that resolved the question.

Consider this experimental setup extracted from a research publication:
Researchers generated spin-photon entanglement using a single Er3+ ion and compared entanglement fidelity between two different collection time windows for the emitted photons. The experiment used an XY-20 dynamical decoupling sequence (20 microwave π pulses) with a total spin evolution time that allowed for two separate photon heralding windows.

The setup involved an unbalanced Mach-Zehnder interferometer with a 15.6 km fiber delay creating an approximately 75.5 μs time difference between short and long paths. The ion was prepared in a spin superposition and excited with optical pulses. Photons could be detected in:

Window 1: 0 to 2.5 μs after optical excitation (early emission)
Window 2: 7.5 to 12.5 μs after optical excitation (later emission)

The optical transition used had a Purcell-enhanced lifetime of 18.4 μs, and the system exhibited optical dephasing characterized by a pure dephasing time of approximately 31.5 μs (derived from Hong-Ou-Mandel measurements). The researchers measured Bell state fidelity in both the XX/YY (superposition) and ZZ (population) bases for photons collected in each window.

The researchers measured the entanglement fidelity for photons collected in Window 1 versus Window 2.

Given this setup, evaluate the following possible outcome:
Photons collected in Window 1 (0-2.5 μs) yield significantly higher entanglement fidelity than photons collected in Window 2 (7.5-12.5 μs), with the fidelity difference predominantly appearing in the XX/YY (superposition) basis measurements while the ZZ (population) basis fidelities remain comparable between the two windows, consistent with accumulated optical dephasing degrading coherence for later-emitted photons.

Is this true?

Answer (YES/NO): YES